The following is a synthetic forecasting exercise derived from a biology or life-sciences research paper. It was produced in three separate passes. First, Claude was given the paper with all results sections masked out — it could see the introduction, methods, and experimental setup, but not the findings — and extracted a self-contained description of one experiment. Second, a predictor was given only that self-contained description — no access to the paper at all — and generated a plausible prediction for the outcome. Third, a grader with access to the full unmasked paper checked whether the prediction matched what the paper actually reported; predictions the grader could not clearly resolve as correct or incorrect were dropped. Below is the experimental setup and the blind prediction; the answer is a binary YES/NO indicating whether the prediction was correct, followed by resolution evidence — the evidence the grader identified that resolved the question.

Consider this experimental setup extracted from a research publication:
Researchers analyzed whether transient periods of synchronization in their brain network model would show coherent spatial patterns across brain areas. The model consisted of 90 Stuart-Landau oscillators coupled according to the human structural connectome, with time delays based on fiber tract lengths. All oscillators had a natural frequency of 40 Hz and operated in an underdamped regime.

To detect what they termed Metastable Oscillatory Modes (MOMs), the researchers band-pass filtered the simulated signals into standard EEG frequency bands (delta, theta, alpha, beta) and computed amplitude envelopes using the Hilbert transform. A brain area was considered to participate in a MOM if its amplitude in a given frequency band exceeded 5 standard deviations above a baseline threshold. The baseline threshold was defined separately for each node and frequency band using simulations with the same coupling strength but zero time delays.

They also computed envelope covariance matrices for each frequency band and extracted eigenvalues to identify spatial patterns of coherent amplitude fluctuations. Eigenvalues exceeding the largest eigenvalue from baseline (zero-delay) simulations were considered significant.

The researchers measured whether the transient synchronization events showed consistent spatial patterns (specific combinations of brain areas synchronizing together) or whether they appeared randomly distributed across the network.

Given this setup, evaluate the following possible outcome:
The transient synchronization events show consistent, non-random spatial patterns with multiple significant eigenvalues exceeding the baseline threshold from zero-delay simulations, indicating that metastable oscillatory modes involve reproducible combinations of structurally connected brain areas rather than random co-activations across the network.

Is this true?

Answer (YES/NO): YES